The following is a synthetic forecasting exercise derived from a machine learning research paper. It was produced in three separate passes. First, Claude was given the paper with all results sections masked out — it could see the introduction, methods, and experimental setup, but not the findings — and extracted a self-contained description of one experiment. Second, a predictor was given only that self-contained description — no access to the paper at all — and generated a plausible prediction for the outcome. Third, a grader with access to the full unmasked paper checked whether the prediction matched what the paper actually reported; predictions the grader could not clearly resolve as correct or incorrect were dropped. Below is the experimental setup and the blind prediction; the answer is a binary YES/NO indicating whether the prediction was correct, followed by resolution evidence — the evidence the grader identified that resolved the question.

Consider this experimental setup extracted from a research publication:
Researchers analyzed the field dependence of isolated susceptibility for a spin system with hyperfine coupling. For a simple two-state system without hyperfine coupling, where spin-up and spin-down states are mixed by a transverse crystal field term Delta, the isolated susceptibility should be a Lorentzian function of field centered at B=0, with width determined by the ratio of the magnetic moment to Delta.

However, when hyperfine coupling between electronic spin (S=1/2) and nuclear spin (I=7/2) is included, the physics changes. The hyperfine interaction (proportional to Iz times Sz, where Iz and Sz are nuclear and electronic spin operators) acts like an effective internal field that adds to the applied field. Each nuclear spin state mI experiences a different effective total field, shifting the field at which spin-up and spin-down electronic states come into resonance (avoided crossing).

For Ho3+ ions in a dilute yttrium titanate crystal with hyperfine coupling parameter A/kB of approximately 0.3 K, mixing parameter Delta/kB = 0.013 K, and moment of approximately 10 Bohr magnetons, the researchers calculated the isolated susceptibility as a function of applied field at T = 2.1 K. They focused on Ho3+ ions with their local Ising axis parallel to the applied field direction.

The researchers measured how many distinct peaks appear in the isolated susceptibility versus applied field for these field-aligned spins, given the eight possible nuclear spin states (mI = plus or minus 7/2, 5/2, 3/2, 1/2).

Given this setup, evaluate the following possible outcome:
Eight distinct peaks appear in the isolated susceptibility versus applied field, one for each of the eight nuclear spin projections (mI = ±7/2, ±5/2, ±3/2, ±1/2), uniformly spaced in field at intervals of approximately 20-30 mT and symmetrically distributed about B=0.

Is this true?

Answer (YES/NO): NO